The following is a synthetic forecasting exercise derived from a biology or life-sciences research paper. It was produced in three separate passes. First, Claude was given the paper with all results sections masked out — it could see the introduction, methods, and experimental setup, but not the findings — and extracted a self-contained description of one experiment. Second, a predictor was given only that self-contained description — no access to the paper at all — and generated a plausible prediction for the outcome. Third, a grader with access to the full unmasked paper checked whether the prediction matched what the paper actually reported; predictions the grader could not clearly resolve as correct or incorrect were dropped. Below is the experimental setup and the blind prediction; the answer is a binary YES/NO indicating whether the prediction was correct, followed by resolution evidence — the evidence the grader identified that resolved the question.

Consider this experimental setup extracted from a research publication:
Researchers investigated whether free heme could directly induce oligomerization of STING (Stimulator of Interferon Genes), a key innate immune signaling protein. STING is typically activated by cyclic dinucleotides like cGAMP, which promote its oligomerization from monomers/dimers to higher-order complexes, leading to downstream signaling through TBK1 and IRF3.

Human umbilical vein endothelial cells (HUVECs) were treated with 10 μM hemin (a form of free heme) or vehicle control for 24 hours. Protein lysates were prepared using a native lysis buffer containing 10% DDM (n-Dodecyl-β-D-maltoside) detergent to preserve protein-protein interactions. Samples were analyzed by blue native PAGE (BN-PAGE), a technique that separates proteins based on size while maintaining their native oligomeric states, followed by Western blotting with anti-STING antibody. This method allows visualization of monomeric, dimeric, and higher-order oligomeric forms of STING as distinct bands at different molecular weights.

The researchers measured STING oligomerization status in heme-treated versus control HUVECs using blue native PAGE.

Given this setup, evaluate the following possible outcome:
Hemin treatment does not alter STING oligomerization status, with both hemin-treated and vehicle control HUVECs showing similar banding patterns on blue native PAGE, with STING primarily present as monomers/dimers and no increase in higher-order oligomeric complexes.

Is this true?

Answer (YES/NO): NO